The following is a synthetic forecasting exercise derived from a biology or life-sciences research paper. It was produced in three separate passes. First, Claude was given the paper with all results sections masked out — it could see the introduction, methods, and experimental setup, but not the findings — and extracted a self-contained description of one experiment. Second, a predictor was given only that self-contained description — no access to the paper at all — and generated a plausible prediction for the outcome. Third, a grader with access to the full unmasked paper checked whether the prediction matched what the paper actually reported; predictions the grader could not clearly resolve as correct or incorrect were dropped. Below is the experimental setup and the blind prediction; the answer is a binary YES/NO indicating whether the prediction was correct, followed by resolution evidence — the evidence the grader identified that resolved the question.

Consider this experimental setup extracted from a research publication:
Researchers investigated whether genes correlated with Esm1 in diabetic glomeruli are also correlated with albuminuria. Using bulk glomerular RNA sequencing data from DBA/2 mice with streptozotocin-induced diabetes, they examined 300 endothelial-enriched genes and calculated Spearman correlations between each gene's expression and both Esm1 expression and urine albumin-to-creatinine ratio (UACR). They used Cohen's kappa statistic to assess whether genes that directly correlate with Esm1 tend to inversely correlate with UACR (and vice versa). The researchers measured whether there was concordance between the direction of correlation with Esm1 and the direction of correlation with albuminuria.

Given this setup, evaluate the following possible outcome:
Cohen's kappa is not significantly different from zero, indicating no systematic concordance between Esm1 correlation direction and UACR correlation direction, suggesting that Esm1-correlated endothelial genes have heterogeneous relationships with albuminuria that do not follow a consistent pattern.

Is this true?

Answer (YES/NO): NO